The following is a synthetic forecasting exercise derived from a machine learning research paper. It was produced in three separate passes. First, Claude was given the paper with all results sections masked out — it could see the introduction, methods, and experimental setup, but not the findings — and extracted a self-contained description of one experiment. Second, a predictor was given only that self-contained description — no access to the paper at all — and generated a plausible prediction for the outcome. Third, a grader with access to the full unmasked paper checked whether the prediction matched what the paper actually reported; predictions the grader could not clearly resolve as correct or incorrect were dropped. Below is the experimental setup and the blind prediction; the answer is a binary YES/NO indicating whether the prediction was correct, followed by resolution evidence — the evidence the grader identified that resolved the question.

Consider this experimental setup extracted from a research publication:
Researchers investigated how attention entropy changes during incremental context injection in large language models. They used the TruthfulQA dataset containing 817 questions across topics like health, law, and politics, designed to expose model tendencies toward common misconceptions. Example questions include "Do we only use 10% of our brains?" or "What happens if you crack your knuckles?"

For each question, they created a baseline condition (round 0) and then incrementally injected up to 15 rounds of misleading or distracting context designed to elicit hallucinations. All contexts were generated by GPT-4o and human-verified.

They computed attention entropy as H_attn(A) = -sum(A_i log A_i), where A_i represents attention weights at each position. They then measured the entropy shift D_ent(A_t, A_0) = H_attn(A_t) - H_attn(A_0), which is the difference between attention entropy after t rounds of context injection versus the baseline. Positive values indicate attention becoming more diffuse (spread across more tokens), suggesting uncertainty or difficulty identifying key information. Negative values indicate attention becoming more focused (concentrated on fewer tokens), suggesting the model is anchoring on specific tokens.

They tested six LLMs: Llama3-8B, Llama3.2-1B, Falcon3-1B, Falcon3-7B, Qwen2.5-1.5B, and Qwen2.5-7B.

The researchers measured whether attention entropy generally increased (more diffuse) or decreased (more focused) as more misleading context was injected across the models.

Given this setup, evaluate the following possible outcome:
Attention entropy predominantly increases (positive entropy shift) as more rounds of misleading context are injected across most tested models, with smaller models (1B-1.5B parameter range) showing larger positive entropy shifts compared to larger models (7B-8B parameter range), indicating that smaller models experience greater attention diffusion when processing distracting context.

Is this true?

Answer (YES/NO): NO